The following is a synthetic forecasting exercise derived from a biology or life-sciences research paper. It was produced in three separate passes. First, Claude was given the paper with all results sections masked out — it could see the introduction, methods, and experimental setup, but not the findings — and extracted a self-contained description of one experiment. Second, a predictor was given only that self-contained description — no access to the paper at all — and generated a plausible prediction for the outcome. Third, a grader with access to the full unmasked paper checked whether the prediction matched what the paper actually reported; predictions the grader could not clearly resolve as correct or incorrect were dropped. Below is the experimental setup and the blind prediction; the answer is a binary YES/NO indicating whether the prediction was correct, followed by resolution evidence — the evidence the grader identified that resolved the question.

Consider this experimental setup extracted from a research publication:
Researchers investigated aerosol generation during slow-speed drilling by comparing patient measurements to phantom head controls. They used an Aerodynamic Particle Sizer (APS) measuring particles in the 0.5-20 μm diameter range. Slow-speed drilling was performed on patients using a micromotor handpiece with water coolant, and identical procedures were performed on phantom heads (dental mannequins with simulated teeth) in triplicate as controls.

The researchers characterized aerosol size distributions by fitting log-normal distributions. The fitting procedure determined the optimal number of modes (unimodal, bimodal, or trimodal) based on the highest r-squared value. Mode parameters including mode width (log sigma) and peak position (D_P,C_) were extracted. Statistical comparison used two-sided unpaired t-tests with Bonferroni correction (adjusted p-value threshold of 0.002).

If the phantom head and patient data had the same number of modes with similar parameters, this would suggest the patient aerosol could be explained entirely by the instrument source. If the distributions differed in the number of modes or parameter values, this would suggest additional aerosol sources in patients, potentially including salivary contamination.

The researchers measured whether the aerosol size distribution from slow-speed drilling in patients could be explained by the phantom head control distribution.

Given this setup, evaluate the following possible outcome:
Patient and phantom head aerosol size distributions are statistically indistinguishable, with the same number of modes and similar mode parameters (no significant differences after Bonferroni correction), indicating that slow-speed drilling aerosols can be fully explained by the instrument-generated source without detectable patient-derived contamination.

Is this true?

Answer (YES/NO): NO